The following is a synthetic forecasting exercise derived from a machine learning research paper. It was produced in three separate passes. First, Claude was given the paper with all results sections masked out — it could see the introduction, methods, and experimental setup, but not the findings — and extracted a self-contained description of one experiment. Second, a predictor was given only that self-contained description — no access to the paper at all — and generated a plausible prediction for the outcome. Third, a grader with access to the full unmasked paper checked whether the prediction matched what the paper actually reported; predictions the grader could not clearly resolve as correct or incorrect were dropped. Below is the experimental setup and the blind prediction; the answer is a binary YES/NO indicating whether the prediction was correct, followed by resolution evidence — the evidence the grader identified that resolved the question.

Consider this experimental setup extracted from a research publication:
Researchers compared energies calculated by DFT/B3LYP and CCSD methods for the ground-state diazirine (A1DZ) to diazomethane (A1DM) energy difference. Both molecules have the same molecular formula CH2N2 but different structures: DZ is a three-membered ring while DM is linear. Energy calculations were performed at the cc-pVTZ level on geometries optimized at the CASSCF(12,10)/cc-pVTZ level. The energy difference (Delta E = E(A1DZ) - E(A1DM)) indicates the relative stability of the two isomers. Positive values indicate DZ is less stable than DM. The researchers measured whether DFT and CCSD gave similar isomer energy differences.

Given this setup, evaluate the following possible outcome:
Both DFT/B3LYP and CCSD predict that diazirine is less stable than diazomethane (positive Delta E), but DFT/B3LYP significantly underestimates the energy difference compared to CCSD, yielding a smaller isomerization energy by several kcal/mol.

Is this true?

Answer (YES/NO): NO